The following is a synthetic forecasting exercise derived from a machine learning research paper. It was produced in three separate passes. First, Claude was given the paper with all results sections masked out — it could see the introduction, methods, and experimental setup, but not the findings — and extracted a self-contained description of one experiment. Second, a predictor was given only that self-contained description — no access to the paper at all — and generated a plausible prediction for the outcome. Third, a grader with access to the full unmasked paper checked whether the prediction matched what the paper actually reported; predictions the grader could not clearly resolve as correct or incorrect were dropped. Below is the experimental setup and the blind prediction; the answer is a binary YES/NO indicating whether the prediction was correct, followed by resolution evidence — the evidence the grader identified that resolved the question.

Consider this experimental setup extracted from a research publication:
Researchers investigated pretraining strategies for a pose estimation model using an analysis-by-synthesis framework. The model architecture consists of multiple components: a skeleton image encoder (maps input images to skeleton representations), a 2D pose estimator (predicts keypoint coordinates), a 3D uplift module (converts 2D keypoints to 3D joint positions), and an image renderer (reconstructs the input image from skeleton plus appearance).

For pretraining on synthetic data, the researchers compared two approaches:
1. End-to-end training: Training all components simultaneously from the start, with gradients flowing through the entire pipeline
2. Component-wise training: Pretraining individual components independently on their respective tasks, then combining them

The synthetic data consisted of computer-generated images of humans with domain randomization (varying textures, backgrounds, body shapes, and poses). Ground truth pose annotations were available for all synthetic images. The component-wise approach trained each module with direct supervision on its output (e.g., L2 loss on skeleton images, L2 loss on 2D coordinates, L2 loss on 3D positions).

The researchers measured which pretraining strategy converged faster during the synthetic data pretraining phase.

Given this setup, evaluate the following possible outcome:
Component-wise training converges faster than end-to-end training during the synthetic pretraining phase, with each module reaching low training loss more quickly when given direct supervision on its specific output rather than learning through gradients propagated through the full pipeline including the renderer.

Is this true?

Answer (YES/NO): YES